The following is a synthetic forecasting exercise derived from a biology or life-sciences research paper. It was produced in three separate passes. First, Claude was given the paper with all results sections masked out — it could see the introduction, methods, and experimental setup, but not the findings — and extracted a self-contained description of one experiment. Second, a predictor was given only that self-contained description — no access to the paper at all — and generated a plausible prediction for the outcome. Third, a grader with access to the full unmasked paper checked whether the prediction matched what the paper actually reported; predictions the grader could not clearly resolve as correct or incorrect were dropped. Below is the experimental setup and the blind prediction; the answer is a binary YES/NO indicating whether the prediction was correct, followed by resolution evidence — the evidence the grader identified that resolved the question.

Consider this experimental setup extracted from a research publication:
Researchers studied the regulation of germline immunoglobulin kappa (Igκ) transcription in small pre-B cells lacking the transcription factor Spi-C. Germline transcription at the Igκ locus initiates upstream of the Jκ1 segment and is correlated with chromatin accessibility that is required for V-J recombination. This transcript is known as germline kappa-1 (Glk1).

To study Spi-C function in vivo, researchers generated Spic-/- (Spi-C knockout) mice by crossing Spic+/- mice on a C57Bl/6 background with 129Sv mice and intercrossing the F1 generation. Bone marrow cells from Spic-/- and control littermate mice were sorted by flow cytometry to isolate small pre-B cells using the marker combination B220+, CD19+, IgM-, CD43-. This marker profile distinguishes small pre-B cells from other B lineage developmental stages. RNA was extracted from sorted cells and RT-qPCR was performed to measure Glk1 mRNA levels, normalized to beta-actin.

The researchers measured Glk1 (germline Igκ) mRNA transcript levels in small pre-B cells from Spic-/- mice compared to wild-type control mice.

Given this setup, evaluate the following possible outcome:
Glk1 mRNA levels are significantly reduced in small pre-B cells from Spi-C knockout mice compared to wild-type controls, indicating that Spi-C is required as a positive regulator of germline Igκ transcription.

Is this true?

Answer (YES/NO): NO